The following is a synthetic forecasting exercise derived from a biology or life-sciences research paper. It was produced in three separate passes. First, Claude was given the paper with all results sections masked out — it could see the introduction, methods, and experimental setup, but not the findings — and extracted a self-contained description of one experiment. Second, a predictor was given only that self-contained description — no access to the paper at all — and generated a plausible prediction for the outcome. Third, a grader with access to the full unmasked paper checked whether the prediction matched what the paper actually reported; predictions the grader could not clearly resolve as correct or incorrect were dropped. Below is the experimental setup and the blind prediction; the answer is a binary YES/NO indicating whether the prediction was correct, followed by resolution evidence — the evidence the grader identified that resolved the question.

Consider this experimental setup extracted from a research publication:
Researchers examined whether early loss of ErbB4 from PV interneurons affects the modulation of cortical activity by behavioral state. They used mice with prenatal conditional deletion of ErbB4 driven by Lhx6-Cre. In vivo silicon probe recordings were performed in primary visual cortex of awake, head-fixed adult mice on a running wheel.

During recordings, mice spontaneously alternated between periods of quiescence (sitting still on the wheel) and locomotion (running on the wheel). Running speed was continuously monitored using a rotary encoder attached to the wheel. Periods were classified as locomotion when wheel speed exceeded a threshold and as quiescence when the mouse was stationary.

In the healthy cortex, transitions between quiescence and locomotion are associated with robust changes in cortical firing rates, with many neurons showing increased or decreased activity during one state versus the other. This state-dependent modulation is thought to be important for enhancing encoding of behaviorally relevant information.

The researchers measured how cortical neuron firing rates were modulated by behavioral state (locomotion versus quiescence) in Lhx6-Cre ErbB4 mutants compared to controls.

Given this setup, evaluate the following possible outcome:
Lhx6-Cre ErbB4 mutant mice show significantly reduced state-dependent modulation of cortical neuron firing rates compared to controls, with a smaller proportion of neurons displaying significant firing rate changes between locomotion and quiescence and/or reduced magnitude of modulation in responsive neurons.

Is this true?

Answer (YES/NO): YES